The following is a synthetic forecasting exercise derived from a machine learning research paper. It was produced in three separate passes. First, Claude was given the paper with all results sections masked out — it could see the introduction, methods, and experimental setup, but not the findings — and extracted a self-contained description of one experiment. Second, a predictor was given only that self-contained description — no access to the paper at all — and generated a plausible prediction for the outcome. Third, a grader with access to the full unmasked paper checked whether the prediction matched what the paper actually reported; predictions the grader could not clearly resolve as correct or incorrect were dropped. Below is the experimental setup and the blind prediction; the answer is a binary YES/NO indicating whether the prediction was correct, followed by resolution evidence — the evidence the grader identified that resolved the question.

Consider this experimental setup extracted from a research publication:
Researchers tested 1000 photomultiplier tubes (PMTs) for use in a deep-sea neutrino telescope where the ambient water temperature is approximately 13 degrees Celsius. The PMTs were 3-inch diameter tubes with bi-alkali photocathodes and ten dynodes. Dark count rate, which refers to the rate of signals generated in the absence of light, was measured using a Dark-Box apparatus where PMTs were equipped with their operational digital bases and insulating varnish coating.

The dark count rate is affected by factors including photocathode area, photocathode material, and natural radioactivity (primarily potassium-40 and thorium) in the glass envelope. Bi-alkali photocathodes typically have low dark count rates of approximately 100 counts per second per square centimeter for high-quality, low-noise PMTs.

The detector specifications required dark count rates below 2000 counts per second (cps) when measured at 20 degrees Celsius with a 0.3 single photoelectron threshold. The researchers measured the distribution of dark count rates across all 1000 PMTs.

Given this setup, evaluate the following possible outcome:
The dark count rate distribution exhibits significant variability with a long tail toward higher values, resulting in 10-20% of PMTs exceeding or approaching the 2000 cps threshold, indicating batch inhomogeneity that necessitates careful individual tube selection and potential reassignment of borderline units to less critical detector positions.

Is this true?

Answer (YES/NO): NO